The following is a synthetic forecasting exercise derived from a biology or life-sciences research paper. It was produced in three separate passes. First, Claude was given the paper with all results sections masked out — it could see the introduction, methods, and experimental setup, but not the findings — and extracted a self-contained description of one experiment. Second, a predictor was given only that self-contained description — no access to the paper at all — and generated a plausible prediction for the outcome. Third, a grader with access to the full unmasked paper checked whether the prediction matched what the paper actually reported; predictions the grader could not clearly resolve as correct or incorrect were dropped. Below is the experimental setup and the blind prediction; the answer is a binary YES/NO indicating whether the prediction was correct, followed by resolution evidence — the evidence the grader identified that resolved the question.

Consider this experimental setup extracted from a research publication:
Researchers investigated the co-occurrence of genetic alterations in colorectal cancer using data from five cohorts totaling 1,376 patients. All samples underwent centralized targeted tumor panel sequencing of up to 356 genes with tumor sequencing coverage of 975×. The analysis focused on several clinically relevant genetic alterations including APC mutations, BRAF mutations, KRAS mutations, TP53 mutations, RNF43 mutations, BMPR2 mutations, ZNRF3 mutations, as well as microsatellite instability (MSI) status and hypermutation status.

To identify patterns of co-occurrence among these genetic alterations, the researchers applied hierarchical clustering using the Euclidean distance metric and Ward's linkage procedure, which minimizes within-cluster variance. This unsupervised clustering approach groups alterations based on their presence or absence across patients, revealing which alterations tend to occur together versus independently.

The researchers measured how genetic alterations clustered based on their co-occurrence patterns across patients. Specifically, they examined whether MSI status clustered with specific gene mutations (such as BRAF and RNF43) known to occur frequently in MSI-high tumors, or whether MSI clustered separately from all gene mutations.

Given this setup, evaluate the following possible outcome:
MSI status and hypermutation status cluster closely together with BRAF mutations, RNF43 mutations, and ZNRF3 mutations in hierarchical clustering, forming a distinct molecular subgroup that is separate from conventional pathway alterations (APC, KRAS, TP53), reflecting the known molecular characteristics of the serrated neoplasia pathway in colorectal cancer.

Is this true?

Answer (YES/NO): YES